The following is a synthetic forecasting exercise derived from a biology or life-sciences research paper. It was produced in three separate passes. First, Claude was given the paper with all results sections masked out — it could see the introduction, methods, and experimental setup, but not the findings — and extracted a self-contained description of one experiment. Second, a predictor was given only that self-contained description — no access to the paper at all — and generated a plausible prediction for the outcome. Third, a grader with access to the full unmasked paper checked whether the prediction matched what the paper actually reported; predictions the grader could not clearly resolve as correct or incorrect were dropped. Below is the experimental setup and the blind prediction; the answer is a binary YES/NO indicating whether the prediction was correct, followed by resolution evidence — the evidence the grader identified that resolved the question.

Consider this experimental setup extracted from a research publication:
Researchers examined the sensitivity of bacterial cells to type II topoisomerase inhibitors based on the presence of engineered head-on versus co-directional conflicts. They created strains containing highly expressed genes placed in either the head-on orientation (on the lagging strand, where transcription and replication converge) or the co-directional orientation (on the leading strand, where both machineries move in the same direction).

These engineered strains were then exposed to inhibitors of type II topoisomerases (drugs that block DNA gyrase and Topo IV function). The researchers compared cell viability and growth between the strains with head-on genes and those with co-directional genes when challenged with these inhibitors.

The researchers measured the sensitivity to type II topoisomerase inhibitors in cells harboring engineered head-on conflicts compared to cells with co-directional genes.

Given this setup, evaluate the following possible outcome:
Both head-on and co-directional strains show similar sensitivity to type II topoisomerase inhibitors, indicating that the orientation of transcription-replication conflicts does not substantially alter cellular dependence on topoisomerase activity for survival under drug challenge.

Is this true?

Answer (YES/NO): NO